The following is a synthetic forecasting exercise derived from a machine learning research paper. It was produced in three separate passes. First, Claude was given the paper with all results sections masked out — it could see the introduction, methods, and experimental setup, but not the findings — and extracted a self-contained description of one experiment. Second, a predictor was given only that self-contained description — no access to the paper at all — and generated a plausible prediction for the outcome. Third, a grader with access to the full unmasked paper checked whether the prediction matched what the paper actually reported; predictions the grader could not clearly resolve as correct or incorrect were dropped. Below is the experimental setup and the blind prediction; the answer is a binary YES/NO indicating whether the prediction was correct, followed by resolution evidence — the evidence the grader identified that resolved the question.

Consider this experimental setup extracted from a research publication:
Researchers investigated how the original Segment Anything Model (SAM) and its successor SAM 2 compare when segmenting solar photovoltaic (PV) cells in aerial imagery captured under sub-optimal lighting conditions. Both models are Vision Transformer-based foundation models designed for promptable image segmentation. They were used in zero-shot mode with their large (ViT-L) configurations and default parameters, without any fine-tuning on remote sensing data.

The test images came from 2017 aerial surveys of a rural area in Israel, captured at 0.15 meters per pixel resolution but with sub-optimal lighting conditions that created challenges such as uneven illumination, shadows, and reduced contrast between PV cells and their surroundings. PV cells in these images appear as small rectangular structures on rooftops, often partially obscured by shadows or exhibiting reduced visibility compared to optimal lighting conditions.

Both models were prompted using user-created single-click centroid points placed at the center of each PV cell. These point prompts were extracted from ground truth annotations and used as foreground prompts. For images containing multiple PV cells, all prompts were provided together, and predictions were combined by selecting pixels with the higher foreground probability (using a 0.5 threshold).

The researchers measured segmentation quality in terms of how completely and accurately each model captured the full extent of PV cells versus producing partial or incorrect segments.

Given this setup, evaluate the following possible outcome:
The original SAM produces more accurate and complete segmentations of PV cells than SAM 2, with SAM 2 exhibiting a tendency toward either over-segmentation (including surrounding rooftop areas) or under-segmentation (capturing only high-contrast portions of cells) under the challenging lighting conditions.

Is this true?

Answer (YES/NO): NO